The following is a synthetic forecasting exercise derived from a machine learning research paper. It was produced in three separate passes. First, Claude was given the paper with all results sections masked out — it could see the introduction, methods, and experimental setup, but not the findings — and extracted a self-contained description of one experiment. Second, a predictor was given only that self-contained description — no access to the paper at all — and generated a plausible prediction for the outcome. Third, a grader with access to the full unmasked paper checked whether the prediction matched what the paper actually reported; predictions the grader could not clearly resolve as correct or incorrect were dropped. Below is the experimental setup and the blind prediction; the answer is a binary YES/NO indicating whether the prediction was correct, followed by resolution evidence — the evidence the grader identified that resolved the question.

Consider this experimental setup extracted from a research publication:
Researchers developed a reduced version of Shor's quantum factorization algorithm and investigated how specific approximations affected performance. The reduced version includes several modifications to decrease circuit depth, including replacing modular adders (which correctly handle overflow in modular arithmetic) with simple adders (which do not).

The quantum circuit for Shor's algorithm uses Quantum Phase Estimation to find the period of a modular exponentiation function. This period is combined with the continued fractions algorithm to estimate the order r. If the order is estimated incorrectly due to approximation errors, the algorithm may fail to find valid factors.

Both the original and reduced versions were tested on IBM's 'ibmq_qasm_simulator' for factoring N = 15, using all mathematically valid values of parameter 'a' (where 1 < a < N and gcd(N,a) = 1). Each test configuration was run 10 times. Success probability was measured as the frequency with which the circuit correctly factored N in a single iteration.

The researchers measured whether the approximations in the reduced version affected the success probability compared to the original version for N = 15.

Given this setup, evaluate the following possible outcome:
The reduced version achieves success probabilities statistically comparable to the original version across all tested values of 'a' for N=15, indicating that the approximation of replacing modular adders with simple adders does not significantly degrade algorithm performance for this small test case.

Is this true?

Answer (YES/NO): YES